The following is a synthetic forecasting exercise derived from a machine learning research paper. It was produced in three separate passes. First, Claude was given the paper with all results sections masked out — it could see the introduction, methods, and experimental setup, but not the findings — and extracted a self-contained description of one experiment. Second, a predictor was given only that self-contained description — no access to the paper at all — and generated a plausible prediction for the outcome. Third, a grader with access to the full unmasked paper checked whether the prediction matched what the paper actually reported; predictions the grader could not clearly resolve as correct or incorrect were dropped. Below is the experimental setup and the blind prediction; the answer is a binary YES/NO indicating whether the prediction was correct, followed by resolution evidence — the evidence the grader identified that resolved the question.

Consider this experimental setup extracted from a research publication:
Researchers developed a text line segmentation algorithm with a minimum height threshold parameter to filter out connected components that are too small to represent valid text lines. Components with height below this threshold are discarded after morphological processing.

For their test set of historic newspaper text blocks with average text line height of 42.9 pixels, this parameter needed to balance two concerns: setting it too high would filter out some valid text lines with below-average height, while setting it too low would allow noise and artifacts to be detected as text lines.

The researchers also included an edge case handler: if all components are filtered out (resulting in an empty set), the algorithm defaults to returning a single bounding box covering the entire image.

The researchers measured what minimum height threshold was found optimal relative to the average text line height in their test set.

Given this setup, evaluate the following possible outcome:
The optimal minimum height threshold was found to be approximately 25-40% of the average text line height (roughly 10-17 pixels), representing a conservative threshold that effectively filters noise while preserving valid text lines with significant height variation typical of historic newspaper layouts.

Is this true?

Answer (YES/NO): YES